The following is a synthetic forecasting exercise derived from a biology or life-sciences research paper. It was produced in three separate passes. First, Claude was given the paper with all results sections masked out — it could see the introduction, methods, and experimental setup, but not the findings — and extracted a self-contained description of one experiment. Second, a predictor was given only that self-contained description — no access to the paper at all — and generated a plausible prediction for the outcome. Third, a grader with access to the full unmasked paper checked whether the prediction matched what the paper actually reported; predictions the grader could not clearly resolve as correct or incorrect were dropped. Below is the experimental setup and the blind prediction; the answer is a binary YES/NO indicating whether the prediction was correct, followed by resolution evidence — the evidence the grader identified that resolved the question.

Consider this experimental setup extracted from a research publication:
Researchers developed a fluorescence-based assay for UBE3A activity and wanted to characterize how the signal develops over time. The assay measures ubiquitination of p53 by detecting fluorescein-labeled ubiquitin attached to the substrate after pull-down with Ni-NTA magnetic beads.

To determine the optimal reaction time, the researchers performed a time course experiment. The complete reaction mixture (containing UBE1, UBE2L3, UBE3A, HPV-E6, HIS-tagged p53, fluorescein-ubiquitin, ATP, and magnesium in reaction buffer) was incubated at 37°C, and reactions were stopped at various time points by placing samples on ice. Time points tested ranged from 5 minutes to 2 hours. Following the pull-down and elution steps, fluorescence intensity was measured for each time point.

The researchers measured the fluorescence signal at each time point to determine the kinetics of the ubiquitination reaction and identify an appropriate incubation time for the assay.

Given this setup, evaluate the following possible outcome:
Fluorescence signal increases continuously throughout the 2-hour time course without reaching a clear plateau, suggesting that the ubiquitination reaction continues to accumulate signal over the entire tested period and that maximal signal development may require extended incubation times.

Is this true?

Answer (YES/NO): NO